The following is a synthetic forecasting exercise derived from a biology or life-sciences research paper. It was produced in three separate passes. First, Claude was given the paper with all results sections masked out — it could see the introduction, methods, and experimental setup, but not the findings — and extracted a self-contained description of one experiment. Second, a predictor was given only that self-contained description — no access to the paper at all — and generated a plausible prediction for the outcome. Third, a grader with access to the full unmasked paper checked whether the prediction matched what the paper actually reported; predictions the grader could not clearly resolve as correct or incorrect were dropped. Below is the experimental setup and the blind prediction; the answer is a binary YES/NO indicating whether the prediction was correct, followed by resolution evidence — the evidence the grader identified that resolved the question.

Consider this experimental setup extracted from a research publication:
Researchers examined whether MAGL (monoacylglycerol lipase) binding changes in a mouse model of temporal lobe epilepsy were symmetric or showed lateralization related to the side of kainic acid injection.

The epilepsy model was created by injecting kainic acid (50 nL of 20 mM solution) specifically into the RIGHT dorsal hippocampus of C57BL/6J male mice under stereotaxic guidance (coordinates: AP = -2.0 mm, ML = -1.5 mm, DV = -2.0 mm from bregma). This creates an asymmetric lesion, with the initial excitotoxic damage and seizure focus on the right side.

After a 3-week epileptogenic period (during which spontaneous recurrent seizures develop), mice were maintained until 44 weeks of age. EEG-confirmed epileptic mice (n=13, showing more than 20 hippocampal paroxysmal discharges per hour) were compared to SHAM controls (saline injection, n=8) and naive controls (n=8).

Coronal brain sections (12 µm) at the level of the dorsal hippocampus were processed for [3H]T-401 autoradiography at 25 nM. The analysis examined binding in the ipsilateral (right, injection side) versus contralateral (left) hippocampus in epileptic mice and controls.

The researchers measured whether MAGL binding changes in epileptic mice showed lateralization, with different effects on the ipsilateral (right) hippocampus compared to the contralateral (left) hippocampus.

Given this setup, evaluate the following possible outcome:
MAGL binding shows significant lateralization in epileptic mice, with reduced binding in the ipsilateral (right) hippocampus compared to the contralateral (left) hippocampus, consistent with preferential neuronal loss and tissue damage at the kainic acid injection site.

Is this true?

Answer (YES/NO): YES